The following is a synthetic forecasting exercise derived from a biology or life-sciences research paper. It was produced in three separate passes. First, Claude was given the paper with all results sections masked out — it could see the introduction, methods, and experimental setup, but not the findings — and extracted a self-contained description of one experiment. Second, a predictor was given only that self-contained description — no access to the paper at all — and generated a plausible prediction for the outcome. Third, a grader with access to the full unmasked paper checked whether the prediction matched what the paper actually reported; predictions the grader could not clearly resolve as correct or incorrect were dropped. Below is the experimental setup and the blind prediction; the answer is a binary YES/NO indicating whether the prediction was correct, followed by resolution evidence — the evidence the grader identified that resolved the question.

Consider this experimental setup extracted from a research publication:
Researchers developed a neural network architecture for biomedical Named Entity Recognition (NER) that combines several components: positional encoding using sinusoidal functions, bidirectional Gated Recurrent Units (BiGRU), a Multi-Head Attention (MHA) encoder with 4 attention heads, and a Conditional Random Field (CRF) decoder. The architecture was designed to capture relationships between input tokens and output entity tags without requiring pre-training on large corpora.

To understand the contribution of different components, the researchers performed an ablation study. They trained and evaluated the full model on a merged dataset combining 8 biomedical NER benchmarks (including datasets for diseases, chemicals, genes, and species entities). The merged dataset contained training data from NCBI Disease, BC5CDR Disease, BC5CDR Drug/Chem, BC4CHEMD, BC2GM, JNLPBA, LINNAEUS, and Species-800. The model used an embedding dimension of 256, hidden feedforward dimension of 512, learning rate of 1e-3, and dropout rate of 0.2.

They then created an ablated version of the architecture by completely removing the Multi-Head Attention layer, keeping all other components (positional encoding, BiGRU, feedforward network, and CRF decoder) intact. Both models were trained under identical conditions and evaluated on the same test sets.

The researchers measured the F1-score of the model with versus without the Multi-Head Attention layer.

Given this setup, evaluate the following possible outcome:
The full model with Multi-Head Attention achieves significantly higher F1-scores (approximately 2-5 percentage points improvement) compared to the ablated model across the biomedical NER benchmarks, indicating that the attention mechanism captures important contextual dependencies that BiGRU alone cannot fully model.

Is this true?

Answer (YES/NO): NO